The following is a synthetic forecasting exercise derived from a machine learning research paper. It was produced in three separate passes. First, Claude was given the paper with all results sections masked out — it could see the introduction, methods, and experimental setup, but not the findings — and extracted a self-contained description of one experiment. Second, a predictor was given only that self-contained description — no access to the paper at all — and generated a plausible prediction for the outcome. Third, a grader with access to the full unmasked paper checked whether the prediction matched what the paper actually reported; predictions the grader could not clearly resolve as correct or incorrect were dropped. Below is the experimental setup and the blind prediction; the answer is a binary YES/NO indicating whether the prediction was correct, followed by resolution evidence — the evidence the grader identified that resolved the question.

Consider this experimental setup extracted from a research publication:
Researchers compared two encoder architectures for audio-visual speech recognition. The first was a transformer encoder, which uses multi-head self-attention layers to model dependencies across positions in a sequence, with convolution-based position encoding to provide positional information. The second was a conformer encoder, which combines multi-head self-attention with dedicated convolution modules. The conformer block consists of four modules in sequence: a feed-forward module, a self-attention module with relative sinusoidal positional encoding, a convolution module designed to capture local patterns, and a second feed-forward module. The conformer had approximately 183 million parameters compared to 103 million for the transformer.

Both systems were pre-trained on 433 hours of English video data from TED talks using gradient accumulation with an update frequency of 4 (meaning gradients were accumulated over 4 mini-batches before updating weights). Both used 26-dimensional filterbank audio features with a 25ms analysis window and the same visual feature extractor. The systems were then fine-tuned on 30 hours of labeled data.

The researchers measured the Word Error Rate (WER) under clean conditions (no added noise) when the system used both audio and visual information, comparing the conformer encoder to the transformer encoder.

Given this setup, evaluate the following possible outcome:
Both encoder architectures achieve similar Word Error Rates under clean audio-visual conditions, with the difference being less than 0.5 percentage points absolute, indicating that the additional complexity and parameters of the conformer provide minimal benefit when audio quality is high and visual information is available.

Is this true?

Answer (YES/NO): NO